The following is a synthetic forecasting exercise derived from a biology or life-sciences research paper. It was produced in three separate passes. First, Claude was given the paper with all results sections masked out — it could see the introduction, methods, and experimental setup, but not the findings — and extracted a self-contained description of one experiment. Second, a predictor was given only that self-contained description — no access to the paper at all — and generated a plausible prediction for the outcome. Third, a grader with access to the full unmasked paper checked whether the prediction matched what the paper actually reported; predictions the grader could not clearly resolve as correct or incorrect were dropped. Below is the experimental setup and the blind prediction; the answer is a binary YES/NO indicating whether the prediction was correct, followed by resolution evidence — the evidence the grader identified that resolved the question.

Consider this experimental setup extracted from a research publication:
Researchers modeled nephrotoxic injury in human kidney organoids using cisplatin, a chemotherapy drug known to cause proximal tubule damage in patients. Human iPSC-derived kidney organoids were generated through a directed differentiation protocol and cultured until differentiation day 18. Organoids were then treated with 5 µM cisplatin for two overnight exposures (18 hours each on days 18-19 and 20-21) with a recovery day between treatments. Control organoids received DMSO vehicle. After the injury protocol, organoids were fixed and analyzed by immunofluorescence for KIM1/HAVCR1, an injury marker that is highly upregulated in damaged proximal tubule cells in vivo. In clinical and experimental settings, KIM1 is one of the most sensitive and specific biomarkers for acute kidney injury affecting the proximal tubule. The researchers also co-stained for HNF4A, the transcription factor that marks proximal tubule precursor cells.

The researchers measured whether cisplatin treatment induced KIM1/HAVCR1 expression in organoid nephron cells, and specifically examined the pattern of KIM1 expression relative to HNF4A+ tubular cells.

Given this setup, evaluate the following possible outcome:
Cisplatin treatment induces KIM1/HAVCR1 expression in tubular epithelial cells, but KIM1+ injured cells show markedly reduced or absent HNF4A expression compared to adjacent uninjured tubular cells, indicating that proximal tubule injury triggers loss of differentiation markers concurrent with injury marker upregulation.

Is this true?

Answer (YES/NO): NO